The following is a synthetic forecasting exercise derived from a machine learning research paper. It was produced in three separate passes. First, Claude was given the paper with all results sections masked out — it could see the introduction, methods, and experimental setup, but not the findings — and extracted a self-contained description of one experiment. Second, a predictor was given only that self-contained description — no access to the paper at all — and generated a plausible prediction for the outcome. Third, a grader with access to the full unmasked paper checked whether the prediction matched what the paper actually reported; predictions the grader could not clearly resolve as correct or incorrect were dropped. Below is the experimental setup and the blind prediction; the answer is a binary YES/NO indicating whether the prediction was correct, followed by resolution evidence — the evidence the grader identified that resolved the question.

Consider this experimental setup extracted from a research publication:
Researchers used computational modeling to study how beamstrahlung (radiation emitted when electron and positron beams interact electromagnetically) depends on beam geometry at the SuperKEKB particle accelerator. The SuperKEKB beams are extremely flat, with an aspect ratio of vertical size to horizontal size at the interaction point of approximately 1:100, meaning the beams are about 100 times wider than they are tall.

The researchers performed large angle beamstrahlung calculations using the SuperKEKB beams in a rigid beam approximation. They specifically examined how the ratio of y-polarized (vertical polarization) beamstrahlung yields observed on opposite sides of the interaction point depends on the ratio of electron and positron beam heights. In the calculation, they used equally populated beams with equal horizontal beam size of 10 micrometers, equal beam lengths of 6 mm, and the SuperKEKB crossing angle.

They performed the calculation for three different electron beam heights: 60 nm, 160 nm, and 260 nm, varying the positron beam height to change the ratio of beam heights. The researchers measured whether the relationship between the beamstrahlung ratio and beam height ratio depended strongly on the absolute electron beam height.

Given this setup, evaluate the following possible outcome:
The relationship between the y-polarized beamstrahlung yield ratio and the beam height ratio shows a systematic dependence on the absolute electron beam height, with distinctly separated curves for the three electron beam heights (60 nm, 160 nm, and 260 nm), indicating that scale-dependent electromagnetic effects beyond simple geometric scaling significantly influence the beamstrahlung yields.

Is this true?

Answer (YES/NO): NO